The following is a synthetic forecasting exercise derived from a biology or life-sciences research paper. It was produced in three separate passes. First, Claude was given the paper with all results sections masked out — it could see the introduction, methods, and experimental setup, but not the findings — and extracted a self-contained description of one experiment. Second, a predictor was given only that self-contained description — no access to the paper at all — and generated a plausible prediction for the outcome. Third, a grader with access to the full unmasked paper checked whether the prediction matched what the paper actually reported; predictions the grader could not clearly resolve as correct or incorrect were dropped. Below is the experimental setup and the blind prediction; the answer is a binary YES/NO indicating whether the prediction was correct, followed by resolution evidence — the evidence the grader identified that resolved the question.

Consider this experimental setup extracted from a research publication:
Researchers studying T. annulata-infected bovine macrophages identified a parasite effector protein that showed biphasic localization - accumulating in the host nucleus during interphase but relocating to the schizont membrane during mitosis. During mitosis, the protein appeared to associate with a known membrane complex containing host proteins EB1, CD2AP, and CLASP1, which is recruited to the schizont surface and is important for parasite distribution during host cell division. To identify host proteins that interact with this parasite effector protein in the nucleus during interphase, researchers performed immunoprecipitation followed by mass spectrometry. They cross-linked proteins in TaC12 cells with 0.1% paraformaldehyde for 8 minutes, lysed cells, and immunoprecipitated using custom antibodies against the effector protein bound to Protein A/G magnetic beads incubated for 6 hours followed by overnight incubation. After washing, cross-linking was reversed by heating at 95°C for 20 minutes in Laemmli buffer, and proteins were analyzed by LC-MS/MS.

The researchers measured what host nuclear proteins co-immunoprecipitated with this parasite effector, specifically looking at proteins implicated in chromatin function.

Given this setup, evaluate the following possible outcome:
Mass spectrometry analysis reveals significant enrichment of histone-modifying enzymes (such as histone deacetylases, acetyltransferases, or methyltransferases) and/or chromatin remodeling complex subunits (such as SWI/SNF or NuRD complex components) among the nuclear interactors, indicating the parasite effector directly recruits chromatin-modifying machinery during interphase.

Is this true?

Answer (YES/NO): NO